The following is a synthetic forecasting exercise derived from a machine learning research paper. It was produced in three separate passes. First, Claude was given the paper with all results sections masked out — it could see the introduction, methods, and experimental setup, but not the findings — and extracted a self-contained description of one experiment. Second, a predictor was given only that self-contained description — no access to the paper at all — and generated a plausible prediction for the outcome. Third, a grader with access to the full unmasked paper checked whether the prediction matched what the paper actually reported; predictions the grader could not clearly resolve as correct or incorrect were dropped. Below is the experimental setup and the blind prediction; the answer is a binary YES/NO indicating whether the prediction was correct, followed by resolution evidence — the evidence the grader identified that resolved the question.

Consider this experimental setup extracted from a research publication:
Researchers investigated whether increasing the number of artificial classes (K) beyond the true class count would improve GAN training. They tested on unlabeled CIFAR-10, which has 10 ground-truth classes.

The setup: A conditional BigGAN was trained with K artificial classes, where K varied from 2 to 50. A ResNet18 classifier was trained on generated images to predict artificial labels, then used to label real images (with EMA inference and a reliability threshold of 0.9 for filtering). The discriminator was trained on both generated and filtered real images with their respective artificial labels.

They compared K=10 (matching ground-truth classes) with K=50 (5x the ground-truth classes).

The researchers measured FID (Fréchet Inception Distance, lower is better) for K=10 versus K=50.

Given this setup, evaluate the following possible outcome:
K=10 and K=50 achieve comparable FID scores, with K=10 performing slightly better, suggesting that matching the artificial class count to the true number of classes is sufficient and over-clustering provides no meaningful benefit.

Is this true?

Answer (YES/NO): NO